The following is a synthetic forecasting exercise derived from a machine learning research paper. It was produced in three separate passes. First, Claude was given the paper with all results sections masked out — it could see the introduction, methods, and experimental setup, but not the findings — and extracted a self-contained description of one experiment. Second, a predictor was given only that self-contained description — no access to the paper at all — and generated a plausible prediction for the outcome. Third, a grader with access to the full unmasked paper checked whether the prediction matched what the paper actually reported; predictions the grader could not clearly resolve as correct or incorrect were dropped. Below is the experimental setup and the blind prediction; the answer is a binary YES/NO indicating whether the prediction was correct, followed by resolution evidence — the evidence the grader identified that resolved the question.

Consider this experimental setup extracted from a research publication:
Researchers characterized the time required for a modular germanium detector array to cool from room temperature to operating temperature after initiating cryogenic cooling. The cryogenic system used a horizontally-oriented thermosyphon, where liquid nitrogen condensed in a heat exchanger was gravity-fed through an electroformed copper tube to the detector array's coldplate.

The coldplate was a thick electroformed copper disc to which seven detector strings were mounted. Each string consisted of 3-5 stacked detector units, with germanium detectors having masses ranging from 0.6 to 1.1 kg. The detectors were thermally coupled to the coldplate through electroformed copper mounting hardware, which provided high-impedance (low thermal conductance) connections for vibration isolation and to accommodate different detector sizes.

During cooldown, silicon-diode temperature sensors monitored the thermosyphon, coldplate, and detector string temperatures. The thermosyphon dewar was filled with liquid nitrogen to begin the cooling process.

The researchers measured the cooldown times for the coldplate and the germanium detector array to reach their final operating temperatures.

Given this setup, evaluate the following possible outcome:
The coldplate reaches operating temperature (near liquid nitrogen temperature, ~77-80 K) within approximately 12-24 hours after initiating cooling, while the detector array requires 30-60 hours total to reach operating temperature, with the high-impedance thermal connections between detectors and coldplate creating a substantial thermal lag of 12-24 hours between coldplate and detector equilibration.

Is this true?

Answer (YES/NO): NO